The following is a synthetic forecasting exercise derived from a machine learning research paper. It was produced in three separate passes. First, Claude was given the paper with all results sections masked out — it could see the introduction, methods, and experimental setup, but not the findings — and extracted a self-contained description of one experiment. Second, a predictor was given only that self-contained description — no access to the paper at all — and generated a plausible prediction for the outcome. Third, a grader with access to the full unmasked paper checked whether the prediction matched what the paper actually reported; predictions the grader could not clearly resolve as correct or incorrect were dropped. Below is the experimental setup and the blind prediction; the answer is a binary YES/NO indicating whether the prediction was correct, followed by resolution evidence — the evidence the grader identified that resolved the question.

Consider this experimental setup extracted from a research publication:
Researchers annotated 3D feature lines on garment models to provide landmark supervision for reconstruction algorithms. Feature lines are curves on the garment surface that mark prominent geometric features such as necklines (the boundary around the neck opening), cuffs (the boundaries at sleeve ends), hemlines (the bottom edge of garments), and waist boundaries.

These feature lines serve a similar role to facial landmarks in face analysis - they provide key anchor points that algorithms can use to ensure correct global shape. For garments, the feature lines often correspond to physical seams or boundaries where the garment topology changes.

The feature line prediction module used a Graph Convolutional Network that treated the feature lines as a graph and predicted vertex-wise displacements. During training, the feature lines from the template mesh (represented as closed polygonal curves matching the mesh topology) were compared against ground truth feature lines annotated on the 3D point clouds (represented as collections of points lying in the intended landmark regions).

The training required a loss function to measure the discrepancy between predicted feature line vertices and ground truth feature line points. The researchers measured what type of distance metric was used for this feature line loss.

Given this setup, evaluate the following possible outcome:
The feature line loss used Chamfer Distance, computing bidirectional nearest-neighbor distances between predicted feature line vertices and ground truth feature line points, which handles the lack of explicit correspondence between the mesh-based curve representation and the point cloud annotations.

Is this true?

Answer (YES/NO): YES